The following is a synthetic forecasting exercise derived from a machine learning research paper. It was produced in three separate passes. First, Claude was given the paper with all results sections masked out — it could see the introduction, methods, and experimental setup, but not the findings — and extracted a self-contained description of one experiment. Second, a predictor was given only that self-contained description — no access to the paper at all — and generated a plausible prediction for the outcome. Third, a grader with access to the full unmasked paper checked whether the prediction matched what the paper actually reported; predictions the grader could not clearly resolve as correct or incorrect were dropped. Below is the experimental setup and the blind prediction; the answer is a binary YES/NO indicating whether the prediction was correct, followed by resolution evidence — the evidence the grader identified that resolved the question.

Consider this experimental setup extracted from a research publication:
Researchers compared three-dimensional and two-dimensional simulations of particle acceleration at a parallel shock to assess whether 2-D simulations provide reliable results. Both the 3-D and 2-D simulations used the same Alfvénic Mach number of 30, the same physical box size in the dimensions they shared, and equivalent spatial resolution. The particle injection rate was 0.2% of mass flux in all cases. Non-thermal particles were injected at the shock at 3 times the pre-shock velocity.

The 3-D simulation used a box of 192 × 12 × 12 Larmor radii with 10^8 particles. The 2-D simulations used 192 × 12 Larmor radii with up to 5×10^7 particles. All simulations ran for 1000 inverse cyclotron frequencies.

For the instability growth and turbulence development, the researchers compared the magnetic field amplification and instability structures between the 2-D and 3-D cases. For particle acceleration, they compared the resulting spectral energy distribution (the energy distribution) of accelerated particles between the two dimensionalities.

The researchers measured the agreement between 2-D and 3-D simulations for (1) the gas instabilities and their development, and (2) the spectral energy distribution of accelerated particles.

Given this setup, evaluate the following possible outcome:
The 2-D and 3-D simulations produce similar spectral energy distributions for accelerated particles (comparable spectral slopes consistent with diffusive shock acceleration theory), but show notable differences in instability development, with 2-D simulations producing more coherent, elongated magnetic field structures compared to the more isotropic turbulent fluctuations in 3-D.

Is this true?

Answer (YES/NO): NO